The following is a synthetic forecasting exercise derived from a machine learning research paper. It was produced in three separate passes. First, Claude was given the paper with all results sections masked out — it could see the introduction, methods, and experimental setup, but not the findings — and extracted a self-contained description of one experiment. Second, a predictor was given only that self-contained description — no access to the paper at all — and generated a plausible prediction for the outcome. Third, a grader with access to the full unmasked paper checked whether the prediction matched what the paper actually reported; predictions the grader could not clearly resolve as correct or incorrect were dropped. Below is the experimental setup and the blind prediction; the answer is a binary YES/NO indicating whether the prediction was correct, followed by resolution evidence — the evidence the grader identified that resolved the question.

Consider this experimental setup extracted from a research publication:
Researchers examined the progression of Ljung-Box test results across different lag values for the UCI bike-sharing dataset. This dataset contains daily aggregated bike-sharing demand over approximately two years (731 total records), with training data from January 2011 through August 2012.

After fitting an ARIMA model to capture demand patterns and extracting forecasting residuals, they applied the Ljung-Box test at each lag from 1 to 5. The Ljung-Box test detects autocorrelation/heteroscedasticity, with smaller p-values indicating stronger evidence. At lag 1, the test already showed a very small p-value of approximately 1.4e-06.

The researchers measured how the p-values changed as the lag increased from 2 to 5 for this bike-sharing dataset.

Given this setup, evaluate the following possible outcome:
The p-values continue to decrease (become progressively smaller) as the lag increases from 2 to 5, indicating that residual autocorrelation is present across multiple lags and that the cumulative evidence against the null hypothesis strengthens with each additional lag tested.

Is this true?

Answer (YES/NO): YES